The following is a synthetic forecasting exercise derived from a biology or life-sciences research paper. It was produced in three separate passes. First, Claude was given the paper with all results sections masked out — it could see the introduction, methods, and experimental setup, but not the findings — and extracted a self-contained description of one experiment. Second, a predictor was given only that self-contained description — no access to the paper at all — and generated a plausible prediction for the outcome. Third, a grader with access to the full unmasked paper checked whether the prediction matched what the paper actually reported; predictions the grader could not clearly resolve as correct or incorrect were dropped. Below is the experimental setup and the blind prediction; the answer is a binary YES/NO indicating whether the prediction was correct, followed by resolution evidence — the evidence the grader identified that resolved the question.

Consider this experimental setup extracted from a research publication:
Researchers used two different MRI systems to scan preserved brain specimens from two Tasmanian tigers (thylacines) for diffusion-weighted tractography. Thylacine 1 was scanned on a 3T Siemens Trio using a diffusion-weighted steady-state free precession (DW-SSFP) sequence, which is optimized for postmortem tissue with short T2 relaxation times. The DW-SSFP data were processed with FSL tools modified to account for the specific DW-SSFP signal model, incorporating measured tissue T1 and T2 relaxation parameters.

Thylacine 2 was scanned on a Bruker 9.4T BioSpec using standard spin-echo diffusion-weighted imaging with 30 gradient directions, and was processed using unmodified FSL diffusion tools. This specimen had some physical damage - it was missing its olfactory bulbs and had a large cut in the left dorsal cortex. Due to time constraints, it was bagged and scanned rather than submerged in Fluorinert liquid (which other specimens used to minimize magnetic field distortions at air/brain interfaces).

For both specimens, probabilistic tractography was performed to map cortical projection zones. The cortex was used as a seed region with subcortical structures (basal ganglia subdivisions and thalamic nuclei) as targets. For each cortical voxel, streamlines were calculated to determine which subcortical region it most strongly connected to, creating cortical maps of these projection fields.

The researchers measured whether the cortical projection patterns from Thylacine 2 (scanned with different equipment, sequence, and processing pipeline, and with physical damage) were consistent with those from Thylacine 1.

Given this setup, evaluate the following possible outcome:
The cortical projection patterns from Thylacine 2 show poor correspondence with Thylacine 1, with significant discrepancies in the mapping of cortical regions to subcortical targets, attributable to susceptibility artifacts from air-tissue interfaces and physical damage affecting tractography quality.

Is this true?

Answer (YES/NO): NO